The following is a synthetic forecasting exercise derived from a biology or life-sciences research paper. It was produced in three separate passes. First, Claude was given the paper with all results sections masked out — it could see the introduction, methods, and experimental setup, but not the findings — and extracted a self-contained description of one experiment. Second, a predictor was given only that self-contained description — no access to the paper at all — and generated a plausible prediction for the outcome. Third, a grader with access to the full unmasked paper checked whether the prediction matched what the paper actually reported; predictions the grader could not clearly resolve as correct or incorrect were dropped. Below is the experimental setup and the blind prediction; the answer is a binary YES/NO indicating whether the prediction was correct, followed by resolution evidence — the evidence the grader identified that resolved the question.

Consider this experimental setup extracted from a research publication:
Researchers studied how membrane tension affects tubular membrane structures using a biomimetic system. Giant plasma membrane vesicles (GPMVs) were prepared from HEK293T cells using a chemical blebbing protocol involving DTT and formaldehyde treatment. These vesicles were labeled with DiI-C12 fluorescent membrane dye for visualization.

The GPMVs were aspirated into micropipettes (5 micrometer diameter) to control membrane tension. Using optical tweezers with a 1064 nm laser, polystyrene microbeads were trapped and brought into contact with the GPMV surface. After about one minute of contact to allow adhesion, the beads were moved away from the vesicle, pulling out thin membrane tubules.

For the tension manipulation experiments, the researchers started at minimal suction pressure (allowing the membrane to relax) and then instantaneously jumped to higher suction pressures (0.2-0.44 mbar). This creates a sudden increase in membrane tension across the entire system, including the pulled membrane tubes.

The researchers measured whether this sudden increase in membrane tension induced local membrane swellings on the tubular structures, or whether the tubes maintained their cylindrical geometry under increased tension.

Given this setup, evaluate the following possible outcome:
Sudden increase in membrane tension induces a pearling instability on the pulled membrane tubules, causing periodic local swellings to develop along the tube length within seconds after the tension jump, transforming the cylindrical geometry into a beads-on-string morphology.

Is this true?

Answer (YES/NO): NO